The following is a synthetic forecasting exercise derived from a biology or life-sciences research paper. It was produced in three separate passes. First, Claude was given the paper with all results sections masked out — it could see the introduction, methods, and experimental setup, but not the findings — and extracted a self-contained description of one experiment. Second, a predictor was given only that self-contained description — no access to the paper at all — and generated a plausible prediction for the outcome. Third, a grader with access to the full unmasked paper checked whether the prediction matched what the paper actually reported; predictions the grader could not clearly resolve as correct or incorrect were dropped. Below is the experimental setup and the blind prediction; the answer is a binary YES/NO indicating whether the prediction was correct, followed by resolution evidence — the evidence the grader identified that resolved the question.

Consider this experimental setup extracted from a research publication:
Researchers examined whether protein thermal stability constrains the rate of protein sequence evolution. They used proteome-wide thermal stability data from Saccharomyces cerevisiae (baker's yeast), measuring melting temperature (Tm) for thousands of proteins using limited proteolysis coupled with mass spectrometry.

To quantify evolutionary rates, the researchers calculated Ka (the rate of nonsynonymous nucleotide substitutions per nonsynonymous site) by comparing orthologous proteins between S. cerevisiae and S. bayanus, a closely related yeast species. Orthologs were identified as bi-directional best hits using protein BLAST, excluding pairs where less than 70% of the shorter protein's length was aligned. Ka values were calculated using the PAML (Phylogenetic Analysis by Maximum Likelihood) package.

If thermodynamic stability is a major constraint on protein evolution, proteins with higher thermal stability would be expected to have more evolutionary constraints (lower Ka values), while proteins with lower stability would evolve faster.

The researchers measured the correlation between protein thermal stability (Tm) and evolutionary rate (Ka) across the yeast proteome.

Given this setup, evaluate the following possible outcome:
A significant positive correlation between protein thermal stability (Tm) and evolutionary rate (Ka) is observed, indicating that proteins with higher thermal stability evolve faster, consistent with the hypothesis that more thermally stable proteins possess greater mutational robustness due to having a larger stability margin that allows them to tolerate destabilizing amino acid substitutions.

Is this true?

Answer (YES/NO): NO